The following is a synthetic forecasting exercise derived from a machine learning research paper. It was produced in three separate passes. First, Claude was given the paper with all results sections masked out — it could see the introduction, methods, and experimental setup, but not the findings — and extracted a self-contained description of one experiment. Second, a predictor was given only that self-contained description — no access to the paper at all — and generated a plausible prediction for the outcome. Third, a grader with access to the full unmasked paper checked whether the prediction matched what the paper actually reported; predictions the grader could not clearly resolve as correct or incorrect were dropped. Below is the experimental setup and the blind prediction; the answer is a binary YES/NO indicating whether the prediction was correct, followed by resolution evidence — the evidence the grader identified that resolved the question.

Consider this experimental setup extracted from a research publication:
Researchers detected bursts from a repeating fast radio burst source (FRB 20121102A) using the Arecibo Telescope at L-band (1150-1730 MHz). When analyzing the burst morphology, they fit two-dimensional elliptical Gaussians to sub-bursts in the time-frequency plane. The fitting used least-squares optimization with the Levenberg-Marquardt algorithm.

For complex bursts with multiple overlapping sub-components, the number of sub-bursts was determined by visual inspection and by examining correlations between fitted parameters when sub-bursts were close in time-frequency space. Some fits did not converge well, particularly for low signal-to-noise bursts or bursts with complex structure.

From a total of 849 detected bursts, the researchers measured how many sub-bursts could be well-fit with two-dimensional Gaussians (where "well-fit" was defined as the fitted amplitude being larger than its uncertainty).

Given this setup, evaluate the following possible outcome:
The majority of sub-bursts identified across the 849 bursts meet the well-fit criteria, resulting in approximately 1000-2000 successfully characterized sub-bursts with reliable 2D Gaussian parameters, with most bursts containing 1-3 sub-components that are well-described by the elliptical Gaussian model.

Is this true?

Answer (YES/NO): NO